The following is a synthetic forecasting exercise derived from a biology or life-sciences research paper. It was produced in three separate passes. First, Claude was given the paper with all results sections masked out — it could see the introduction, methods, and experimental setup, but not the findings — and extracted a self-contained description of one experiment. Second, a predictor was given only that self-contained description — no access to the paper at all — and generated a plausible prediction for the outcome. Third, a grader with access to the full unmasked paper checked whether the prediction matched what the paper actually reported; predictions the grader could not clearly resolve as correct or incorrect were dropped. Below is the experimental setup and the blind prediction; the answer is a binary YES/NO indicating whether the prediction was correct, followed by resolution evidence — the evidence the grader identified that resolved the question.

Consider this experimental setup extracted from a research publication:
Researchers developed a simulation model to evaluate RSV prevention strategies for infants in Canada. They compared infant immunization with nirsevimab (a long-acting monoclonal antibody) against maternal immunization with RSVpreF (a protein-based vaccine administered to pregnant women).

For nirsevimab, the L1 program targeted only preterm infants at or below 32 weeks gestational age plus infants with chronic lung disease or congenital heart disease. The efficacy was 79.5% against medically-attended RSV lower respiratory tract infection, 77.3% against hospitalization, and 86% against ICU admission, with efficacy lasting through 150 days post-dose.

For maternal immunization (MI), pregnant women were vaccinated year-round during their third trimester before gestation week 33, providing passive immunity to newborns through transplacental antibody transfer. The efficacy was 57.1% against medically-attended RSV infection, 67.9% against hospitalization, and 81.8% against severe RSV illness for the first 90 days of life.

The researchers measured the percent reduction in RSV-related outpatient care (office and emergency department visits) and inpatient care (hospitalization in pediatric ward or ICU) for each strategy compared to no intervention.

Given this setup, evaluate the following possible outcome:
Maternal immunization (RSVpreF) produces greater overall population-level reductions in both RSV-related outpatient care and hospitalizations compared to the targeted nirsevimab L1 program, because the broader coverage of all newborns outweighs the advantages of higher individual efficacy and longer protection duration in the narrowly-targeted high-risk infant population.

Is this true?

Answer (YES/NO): YES